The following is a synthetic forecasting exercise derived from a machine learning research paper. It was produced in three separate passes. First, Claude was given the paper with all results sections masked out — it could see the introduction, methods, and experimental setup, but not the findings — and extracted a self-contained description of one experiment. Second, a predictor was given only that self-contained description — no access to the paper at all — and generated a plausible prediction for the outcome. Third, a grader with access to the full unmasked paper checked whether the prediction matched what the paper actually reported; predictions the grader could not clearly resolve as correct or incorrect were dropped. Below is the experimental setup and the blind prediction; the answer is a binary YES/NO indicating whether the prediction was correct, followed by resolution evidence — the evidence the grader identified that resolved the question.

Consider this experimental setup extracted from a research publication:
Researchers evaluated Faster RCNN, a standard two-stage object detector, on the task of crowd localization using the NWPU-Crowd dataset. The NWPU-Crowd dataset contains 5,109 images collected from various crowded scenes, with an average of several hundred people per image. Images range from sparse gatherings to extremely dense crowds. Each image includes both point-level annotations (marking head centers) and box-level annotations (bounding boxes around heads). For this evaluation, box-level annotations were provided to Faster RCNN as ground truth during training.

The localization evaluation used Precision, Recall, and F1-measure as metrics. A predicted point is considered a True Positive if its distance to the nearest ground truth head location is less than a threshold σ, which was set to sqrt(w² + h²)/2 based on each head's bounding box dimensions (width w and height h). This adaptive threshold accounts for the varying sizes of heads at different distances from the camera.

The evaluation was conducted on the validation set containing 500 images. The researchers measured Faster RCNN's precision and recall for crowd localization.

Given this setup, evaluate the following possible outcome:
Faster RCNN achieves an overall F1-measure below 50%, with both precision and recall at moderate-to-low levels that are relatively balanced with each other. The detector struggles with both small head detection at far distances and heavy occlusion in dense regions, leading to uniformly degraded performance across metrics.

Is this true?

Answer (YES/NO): NO